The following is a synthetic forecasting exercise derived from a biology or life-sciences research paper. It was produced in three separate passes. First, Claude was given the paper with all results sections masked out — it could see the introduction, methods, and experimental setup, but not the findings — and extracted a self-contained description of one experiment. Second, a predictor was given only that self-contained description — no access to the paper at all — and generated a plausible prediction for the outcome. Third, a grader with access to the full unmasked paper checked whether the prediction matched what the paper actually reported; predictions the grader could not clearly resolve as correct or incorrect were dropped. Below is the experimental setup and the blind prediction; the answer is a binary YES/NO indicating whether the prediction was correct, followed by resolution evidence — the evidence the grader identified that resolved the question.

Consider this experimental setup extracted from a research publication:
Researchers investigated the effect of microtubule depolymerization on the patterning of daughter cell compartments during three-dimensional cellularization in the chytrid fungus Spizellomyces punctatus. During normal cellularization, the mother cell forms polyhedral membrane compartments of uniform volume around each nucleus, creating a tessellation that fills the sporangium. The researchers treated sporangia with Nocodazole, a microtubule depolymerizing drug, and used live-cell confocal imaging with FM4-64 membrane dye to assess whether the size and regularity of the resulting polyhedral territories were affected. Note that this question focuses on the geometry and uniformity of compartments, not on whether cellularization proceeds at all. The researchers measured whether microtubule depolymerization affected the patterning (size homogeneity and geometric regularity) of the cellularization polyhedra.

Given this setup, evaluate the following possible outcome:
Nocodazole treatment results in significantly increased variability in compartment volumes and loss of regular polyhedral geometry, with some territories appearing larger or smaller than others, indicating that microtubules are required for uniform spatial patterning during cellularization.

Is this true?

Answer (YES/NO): YES